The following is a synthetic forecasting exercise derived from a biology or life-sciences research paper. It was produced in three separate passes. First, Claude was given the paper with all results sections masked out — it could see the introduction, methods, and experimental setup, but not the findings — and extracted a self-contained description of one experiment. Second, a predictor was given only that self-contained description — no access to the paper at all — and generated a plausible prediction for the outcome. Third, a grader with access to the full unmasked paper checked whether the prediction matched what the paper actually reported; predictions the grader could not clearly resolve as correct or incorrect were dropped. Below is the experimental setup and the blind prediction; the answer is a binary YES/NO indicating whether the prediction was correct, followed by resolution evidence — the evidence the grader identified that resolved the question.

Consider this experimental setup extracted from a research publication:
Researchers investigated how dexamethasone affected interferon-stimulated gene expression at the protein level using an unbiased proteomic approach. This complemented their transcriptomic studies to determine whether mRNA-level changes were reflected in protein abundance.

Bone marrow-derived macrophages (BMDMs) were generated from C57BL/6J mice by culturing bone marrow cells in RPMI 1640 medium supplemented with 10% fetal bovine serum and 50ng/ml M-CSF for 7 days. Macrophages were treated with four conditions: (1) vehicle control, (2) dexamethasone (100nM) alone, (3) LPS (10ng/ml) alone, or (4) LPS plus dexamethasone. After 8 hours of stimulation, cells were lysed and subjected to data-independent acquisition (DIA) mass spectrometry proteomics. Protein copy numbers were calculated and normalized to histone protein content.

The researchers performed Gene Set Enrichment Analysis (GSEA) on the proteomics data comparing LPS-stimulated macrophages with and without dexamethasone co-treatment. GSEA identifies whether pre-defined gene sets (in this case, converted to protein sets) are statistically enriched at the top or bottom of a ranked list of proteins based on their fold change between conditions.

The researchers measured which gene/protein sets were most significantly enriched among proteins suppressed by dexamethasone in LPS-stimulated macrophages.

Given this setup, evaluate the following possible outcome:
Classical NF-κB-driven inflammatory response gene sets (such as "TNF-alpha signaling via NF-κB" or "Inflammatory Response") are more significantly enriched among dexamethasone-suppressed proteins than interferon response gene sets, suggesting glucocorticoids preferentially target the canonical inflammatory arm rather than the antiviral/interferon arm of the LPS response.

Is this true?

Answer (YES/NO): NO